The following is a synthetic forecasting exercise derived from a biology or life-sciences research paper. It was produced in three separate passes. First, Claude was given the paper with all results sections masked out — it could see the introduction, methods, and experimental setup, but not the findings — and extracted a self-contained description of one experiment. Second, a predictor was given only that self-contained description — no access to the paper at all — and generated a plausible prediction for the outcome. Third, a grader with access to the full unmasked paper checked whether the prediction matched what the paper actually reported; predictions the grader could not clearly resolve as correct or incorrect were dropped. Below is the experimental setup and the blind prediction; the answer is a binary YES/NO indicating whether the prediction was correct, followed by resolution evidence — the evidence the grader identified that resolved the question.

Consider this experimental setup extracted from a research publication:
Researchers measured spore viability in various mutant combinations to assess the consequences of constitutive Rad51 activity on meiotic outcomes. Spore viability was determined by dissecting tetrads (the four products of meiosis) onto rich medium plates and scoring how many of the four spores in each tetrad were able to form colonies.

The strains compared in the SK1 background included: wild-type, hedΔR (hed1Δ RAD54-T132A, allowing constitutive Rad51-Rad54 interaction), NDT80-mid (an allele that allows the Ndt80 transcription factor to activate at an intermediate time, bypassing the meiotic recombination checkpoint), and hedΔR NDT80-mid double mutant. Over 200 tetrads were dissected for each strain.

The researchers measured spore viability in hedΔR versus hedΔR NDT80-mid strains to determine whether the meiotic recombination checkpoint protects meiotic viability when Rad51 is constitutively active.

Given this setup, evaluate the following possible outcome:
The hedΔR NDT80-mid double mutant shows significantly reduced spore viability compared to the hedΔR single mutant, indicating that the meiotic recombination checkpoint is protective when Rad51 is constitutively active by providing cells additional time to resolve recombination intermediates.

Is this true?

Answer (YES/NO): YES